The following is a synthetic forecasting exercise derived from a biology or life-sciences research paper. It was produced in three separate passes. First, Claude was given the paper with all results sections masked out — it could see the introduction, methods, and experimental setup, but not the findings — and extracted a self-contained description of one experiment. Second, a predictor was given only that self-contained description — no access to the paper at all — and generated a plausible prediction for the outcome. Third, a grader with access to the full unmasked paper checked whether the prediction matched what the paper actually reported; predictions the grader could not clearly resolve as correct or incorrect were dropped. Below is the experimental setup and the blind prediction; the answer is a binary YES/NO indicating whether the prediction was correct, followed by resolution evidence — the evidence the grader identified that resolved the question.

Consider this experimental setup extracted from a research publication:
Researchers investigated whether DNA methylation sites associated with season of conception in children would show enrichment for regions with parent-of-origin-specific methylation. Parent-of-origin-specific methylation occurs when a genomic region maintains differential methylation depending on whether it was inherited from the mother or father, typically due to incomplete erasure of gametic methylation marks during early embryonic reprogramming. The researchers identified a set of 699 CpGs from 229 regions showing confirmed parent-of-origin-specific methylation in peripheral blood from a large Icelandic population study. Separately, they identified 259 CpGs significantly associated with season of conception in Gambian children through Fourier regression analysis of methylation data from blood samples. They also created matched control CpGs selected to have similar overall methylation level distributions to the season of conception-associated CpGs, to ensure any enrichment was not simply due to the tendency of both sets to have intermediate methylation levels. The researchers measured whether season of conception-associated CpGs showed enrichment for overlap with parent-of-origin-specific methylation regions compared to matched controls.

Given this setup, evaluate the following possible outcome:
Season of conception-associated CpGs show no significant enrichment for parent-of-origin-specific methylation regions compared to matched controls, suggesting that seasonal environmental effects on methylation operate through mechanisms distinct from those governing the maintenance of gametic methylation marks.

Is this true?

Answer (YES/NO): NO